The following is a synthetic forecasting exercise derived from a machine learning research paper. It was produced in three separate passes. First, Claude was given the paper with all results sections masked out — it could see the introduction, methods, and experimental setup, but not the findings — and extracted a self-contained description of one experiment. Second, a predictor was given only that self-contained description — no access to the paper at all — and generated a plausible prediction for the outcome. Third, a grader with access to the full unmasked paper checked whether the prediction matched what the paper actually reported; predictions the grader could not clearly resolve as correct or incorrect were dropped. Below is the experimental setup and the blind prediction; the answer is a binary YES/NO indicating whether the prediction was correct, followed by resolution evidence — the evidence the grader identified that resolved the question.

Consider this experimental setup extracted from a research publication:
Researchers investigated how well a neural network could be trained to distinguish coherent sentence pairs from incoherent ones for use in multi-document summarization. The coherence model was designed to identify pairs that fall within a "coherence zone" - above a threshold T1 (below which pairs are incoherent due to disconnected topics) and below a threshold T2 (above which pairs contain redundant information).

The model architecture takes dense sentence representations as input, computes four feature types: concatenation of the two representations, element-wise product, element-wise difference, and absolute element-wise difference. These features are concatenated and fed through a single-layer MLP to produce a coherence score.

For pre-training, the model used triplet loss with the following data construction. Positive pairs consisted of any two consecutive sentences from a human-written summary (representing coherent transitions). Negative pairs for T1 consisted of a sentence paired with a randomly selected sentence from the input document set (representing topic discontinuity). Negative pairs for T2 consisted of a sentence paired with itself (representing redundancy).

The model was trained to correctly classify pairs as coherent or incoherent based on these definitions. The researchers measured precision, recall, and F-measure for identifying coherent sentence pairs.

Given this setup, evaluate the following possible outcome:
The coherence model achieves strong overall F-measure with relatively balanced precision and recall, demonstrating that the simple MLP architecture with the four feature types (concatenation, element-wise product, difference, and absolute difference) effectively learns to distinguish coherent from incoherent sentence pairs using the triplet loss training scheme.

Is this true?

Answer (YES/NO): NO